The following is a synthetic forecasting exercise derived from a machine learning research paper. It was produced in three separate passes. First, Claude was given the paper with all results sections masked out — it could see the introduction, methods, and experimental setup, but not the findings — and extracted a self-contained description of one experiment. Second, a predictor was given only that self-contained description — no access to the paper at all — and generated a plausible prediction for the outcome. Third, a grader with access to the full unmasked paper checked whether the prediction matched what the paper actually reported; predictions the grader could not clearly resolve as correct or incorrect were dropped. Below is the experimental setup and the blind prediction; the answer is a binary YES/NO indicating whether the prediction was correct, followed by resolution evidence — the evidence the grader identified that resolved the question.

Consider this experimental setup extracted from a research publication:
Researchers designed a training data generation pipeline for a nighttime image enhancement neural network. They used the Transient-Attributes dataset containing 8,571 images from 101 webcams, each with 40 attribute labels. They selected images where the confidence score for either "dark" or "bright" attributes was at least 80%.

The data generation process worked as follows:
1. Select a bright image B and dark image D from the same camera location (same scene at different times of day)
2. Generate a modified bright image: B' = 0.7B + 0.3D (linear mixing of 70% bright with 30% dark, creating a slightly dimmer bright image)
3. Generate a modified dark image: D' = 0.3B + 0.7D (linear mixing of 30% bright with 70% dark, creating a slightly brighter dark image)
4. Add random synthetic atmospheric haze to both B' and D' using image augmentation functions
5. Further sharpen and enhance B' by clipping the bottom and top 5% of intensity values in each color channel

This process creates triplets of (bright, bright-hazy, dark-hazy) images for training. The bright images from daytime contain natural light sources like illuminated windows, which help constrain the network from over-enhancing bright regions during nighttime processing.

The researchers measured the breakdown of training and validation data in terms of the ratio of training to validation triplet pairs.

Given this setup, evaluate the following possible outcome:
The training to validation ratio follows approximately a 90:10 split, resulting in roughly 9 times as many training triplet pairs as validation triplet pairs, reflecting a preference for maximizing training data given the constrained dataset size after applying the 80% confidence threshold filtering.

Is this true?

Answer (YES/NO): NO